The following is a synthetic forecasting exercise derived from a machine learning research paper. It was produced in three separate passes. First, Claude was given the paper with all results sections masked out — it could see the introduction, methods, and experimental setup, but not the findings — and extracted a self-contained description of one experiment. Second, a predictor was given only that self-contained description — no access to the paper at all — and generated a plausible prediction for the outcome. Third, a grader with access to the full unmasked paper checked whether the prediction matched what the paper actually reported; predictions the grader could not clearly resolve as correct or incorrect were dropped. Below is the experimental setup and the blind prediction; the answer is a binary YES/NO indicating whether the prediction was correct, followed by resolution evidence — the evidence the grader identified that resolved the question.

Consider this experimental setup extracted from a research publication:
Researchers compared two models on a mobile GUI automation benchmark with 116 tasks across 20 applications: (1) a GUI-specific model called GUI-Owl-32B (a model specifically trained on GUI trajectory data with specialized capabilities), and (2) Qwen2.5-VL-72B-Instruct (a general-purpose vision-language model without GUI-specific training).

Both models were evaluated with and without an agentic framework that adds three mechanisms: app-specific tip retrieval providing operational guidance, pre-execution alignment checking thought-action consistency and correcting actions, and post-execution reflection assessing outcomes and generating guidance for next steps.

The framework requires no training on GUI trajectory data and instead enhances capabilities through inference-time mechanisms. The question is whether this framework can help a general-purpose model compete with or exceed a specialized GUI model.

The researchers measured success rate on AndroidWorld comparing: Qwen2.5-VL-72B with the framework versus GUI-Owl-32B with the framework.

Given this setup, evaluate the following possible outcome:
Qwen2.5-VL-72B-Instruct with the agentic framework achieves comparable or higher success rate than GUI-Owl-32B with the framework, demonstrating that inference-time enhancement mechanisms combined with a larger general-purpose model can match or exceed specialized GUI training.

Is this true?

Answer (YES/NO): NO